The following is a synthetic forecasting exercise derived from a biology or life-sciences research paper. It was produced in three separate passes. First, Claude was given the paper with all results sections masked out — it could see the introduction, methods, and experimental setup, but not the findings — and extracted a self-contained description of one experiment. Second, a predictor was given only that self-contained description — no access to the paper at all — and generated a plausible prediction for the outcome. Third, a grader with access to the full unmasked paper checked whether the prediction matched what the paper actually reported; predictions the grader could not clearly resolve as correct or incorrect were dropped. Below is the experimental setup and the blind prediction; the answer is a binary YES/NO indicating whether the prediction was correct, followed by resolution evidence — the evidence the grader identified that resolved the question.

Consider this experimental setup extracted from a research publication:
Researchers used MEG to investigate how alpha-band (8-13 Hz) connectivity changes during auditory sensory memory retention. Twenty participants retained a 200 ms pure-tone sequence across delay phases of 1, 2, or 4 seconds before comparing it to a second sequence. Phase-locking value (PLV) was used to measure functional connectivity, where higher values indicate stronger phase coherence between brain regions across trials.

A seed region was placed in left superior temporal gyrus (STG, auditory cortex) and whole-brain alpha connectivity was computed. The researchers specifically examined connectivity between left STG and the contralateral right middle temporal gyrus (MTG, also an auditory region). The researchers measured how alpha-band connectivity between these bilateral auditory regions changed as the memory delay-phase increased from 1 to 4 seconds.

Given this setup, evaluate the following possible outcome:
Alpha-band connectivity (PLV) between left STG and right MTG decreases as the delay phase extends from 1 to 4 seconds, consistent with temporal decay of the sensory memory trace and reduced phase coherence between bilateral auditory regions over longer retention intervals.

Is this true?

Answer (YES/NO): YES